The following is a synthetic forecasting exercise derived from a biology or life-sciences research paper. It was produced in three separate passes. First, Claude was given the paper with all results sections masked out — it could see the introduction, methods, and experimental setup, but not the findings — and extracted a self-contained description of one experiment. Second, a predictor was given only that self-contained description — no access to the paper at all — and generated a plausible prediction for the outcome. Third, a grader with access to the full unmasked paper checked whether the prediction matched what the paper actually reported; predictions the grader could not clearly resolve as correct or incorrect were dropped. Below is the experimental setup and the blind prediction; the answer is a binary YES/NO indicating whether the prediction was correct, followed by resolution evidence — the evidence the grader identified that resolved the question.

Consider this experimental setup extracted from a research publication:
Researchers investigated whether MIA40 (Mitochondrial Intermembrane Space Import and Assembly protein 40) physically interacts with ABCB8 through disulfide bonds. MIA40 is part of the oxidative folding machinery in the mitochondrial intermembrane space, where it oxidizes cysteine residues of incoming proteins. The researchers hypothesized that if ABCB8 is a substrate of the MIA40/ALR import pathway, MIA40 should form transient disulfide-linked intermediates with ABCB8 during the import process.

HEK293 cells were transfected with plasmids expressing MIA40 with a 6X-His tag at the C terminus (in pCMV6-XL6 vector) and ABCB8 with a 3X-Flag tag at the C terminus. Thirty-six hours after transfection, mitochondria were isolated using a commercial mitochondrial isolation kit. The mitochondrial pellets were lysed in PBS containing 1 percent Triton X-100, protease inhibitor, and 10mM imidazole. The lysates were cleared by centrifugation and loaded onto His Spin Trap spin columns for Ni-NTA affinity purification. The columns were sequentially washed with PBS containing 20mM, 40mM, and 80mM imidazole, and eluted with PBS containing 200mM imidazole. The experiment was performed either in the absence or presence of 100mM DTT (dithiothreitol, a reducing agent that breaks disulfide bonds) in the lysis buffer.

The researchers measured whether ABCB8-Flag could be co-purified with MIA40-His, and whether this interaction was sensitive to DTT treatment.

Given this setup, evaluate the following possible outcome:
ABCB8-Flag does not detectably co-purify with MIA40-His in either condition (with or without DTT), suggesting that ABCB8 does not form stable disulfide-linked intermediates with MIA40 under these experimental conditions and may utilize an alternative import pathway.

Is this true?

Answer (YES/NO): NO